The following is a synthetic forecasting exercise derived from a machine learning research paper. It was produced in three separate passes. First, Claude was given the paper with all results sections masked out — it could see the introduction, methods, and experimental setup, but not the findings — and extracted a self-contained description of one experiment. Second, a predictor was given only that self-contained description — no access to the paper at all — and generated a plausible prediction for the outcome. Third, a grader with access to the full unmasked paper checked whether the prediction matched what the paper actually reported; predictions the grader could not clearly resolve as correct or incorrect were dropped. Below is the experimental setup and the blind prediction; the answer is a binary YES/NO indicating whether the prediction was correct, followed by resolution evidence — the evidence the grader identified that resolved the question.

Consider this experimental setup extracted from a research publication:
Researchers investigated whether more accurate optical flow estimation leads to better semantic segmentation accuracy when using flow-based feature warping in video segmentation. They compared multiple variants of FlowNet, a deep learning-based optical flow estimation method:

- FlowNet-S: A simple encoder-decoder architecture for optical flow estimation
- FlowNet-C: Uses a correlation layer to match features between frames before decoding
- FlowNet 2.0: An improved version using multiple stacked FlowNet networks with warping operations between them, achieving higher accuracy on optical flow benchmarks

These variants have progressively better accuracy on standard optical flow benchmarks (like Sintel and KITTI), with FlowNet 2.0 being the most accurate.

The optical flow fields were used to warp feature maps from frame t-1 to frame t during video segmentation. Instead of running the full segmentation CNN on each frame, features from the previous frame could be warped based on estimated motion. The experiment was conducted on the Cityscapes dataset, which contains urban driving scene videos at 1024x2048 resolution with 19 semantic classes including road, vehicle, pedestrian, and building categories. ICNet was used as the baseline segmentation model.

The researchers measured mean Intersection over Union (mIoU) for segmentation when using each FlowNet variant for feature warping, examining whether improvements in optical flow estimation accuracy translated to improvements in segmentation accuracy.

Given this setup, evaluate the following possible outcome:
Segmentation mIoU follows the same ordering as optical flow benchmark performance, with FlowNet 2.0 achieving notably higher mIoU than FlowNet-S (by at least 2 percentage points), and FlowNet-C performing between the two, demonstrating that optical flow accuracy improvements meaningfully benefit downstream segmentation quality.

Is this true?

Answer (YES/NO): NO